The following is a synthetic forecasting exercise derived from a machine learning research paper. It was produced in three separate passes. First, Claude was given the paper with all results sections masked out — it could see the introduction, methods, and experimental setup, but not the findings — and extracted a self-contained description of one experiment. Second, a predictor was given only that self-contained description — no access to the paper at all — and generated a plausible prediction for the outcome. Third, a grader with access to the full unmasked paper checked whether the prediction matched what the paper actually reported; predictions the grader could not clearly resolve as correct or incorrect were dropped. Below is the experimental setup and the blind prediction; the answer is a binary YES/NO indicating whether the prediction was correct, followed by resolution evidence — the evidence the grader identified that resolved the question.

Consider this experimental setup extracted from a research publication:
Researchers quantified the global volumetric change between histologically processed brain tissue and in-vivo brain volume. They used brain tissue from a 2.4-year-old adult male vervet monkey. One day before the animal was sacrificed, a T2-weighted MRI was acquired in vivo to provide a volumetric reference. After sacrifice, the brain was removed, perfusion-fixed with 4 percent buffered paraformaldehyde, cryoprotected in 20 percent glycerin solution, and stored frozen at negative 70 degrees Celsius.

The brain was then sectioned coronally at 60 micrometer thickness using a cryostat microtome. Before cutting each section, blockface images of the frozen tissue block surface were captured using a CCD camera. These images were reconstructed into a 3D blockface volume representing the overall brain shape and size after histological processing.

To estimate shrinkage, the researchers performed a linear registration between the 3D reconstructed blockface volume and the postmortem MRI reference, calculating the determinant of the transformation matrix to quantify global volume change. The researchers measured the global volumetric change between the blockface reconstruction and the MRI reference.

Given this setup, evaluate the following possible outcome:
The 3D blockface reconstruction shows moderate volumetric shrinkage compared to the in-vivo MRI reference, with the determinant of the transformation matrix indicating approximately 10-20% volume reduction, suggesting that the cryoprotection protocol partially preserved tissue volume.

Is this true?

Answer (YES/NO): NO